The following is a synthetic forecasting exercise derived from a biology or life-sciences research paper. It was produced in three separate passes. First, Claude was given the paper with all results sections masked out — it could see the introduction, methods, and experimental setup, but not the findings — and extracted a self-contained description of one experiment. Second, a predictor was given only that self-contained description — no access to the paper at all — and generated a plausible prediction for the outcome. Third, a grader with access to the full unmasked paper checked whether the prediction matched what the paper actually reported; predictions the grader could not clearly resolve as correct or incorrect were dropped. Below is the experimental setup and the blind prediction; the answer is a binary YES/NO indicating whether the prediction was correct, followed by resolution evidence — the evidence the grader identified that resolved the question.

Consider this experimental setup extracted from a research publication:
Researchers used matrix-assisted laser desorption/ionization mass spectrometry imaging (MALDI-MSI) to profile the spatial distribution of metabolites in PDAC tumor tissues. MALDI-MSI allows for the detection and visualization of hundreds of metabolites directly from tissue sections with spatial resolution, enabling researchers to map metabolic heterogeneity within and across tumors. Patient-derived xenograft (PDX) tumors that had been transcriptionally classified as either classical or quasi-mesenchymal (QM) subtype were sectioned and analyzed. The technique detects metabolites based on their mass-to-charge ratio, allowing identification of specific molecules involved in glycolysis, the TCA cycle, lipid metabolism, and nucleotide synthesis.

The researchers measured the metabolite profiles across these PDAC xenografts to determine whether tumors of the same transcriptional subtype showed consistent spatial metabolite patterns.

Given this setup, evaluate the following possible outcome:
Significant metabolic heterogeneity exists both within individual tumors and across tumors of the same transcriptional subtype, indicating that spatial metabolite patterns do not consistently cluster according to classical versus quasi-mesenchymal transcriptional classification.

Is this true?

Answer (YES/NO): NO